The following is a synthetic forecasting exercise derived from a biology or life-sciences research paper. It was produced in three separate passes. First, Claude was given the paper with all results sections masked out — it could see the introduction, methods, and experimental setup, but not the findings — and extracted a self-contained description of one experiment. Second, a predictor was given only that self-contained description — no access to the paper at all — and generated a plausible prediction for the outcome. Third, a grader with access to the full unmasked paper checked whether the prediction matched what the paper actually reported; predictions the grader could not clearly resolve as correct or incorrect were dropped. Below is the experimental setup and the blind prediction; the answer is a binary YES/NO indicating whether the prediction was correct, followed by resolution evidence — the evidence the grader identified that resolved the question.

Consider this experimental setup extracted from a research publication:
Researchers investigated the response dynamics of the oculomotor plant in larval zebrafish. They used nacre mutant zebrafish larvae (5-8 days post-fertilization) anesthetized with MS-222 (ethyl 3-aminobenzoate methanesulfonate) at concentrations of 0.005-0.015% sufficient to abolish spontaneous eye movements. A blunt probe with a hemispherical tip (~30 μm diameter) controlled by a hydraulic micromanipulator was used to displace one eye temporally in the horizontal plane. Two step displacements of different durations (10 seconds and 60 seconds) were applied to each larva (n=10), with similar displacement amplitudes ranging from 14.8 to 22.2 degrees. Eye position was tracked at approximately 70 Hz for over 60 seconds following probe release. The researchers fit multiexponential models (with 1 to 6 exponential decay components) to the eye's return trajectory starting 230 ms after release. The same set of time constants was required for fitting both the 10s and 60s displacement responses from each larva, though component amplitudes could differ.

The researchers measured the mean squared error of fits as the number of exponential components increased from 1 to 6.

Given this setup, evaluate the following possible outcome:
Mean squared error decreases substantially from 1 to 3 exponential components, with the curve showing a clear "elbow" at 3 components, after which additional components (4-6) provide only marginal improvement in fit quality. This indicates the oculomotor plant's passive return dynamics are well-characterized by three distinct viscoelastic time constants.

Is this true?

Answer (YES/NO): NO